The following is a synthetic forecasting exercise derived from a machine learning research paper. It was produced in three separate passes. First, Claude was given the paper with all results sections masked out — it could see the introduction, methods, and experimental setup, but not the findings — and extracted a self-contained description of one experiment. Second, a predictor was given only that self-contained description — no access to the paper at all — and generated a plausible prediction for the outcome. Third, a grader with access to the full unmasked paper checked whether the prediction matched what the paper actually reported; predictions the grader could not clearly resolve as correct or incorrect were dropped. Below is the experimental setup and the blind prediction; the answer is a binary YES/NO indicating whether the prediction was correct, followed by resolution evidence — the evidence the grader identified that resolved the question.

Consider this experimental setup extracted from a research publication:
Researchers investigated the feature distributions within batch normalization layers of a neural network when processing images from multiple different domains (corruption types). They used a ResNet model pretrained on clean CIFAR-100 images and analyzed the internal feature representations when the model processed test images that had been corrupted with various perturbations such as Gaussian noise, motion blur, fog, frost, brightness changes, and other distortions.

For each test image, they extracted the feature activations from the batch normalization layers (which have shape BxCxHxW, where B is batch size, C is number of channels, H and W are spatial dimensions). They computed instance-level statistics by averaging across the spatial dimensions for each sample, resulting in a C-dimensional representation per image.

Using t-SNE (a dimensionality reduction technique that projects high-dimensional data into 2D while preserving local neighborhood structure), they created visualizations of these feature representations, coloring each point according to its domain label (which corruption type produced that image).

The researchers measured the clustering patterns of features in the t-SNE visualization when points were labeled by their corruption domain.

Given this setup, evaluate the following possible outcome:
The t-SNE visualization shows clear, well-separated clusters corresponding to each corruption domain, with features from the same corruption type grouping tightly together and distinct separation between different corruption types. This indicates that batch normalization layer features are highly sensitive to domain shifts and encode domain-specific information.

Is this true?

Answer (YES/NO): YES